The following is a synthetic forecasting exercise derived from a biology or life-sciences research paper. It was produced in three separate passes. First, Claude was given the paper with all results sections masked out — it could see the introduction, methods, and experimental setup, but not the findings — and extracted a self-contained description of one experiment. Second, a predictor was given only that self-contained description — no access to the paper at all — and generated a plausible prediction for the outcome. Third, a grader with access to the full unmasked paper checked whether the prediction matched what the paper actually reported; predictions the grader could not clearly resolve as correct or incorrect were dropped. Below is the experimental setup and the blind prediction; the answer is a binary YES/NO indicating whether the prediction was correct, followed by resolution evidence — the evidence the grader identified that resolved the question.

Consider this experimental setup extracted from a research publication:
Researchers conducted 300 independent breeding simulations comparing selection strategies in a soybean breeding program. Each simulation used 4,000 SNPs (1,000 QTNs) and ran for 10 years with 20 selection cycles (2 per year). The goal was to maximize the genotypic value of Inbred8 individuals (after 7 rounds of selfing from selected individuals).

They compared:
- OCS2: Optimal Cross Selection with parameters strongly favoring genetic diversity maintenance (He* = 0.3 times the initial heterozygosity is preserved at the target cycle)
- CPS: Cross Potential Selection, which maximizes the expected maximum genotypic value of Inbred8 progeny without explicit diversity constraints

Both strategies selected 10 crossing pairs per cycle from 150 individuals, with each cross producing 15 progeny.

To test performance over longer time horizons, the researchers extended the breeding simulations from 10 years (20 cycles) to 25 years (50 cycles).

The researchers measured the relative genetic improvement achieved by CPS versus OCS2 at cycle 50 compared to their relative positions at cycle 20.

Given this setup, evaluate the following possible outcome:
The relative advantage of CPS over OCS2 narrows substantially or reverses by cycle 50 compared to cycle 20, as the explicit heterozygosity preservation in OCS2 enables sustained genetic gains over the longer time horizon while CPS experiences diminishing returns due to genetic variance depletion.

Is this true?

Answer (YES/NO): YES